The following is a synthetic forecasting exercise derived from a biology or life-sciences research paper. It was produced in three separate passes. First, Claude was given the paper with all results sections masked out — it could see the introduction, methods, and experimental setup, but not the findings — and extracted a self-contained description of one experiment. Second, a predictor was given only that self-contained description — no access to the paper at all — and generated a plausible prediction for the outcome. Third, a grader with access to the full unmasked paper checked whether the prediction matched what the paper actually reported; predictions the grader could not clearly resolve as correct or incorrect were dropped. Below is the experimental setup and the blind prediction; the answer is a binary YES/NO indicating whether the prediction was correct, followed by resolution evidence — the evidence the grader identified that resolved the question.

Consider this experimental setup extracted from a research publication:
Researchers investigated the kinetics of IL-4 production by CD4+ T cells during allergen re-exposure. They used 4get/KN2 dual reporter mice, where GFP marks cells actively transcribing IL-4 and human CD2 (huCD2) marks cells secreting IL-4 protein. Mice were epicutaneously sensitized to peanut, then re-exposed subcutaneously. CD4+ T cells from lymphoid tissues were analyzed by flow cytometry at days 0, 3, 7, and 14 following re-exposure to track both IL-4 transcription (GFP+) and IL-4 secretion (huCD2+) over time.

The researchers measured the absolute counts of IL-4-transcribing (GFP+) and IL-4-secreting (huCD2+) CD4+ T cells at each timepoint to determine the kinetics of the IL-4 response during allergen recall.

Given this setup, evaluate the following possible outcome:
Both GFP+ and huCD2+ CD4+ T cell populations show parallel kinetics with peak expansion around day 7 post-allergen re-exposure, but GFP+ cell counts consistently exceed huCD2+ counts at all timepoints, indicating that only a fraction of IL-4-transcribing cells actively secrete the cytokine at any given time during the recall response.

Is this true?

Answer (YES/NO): NO